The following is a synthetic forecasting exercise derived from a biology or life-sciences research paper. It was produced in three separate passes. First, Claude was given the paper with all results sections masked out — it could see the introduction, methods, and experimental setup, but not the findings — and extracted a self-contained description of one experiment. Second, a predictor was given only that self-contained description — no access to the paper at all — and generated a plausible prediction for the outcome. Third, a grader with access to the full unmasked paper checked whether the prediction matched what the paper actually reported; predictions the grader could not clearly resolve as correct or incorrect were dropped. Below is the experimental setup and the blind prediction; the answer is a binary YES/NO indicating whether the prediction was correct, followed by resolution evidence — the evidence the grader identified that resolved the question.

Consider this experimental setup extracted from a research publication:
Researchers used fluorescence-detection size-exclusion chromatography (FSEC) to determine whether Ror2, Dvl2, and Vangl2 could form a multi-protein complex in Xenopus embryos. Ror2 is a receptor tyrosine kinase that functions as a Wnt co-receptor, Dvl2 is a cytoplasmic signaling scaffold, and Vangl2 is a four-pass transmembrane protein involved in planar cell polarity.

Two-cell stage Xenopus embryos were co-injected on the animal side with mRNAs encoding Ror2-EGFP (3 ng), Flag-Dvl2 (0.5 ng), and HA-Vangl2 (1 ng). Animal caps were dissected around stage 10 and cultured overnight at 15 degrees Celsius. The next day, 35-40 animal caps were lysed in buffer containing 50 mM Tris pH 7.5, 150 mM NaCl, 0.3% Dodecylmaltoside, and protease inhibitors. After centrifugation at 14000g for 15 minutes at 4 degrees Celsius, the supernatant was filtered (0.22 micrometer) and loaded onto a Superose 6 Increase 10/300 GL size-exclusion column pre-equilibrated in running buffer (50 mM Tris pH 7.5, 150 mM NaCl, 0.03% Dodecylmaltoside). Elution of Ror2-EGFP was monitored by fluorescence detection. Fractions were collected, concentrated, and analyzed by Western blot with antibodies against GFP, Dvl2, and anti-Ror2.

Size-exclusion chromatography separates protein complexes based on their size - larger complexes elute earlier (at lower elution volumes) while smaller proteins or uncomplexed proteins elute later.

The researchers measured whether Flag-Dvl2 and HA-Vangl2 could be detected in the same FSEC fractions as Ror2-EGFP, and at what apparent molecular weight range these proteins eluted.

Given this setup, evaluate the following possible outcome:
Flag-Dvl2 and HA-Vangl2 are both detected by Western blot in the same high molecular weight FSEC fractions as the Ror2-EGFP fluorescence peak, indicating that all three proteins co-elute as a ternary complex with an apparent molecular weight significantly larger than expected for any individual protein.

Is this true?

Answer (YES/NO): YES